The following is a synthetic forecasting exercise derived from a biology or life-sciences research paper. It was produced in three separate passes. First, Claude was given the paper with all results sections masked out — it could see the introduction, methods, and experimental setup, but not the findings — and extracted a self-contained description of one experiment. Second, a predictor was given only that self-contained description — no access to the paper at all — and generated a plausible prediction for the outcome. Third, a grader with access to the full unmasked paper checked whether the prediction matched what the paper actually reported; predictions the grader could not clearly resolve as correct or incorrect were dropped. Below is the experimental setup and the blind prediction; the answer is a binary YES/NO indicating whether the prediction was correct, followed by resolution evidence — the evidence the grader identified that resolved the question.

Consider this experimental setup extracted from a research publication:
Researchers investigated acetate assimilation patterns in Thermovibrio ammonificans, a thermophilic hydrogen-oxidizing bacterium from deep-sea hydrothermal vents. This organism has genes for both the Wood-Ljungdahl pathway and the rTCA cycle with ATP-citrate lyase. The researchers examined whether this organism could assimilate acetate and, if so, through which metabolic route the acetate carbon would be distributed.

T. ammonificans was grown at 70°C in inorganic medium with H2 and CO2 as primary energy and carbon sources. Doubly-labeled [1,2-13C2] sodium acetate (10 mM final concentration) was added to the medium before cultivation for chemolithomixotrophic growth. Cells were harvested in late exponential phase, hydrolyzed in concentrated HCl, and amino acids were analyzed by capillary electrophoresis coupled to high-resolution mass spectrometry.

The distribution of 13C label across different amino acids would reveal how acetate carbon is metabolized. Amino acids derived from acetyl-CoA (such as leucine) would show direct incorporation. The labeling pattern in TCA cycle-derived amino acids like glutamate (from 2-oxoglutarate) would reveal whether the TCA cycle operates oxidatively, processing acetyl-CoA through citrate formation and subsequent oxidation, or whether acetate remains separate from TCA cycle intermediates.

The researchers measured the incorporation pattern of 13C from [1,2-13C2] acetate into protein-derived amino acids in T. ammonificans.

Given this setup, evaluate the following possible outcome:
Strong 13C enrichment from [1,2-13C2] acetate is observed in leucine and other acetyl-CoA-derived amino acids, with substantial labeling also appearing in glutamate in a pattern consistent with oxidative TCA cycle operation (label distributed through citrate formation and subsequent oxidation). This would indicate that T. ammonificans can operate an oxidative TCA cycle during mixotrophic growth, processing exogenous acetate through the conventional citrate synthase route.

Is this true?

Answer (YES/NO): NO